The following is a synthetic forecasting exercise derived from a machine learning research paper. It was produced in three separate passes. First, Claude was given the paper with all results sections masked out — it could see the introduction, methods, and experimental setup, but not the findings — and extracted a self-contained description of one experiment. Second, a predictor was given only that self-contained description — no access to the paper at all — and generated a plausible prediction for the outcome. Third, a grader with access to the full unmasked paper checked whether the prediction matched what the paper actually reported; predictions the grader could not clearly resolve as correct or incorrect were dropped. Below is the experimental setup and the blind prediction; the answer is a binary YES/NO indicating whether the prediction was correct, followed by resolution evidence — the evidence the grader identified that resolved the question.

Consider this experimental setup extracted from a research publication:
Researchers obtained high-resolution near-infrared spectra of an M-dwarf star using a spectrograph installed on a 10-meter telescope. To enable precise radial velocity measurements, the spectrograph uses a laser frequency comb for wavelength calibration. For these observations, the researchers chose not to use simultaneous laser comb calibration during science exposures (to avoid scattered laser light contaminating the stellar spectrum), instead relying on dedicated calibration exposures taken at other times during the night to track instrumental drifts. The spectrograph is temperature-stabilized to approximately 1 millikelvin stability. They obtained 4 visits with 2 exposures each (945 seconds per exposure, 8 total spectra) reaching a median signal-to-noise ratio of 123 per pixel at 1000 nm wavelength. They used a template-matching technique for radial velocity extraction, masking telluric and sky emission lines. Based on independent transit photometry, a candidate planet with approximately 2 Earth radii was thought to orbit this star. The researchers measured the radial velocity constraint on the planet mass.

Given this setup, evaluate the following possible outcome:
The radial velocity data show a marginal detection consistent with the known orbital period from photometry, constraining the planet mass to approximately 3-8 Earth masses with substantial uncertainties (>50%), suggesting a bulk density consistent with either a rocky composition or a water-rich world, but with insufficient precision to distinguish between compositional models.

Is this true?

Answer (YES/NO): NO